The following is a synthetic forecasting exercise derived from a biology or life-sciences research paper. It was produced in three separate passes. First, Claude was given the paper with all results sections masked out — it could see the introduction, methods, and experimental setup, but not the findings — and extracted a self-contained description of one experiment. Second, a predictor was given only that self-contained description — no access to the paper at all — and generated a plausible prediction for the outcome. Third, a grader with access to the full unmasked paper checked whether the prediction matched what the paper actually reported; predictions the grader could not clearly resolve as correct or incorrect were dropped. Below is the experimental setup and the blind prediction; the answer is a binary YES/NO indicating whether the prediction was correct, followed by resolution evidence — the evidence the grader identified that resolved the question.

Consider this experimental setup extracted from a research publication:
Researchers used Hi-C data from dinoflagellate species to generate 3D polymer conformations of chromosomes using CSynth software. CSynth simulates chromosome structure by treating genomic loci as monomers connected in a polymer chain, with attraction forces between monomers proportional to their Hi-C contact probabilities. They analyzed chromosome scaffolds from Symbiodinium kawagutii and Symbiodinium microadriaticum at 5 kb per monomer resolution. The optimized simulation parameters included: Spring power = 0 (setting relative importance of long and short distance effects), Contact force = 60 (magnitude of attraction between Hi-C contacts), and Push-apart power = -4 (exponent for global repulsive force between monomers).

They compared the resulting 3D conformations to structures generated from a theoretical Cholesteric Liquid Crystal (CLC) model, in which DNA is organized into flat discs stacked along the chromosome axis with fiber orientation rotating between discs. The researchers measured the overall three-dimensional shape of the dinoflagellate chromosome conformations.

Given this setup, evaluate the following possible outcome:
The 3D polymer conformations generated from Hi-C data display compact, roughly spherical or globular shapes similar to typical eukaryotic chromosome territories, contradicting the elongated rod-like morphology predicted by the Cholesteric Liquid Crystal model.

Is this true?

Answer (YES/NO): NO